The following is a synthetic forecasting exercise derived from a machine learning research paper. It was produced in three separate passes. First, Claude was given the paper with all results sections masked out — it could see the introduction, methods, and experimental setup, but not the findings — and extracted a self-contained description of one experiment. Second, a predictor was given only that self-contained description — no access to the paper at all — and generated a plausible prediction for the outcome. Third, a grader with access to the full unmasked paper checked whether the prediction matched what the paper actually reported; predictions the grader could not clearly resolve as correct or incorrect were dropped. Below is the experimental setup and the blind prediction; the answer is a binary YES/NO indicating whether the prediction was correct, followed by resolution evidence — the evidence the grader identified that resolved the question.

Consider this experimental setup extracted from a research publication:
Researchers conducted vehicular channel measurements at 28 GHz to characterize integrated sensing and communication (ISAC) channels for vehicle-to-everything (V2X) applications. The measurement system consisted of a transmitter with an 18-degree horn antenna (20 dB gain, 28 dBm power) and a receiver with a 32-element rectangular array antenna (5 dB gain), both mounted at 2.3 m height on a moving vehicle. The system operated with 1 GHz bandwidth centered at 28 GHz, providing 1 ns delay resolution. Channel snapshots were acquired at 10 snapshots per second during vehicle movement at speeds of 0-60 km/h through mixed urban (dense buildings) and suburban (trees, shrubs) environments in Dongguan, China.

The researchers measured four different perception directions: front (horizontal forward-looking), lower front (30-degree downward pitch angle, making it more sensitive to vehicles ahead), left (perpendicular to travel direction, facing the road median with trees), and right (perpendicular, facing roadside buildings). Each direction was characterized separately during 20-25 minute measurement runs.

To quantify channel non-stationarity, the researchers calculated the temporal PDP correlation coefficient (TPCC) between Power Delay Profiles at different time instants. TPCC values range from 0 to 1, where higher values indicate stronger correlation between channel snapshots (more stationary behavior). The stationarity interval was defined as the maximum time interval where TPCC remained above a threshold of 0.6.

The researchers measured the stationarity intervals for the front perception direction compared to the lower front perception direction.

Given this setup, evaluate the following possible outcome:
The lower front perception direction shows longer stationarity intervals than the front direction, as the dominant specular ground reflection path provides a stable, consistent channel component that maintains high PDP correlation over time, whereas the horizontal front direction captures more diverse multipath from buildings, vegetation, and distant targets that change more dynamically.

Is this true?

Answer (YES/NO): NO